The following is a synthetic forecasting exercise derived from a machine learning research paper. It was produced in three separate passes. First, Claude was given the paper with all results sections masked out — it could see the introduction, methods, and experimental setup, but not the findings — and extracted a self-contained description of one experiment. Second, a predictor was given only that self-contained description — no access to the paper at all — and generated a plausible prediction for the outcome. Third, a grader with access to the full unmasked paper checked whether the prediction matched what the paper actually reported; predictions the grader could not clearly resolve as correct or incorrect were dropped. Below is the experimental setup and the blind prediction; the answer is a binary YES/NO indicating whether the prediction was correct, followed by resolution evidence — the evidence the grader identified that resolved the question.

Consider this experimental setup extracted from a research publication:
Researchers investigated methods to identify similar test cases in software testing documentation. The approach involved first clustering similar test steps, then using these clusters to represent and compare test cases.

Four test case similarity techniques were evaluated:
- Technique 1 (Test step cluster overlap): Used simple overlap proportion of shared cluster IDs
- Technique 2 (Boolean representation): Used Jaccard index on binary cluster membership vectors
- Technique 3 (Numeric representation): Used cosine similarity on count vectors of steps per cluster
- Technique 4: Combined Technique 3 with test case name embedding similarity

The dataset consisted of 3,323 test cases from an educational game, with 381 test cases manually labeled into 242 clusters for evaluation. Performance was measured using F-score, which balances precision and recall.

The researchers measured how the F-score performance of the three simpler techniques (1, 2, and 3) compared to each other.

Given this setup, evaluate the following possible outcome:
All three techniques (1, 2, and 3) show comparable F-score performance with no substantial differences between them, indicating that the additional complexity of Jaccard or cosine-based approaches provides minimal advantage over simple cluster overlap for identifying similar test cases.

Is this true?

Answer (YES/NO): NO